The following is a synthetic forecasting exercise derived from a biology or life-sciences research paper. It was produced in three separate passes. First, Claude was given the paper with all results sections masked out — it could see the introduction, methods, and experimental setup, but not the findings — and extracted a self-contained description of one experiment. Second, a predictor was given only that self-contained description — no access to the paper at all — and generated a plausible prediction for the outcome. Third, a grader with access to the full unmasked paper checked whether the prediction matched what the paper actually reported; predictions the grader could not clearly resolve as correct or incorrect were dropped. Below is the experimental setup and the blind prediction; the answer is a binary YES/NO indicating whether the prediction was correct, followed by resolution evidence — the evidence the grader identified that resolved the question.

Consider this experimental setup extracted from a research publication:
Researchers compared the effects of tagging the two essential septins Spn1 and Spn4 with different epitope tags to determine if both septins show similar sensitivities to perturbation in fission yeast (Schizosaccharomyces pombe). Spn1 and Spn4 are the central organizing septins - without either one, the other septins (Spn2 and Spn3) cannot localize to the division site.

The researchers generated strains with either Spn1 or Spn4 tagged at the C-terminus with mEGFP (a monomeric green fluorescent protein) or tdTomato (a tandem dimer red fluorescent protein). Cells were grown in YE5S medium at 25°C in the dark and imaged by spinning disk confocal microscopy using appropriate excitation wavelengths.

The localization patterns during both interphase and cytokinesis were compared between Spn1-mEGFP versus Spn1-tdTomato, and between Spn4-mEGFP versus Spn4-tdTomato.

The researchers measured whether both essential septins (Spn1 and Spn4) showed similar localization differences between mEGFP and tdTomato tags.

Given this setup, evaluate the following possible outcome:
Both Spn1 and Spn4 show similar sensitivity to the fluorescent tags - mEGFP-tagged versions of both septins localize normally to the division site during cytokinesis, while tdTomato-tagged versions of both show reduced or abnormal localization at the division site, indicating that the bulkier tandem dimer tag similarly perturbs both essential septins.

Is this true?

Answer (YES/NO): YES